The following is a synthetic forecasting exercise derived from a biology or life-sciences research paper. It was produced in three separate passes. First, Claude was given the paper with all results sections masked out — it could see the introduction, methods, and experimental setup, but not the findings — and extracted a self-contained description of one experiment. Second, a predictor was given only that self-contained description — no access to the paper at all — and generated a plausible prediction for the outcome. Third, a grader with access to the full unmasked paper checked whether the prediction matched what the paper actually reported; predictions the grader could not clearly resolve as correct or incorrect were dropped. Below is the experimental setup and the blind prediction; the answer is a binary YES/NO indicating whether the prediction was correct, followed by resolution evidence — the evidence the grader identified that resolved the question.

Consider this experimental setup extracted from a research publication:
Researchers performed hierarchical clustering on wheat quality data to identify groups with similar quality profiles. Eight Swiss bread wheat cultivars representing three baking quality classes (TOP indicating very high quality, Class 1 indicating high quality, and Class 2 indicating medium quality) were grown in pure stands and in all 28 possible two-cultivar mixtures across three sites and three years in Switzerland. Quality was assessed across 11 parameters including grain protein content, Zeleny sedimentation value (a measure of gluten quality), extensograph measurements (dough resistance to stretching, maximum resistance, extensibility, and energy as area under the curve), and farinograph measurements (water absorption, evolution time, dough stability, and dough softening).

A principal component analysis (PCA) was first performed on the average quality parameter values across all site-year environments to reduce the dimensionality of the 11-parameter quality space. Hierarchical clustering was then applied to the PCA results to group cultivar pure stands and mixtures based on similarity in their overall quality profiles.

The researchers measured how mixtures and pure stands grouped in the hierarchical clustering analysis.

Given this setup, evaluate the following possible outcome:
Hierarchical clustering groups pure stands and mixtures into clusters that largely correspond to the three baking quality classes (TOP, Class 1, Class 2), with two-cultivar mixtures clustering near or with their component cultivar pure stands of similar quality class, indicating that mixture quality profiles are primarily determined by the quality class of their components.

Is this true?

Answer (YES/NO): NO